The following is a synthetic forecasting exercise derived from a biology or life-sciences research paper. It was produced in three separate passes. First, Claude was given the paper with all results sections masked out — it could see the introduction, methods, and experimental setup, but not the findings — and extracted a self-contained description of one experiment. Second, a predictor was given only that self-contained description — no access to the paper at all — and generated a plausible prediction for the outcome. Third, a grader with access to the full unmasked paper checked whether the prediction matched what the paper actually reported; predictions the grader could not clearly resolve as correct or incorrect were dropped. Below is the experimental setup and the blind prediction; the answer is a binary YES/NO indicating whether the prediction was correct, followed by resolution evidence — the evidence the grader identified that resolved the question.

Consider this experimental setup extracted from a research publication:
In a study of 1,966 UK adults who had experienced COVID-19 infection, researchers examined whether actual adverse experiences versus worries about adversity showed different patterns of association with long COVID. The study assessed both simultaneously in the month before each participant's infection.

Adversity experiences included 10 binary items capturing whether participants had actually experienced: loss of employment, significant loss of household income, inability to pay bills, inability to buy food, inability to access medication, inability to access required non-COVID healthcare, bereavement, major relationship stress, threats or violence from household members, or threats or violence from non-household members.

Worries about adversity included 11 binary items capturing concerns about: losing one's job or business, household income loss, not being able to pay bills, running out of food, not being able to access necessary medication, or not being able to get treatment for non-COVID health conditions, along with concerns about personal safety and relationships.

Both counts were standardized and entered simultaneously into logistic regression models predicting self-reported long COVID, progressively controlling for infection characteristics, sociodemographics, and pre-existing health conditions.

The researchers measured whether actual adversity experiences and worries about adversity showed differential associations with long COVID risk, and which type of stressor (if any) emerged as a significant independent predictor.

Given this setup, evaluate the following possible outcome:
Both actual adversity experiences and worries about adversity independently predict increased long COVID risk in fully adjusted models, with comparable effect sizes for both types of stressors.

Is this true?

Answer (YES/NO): NO